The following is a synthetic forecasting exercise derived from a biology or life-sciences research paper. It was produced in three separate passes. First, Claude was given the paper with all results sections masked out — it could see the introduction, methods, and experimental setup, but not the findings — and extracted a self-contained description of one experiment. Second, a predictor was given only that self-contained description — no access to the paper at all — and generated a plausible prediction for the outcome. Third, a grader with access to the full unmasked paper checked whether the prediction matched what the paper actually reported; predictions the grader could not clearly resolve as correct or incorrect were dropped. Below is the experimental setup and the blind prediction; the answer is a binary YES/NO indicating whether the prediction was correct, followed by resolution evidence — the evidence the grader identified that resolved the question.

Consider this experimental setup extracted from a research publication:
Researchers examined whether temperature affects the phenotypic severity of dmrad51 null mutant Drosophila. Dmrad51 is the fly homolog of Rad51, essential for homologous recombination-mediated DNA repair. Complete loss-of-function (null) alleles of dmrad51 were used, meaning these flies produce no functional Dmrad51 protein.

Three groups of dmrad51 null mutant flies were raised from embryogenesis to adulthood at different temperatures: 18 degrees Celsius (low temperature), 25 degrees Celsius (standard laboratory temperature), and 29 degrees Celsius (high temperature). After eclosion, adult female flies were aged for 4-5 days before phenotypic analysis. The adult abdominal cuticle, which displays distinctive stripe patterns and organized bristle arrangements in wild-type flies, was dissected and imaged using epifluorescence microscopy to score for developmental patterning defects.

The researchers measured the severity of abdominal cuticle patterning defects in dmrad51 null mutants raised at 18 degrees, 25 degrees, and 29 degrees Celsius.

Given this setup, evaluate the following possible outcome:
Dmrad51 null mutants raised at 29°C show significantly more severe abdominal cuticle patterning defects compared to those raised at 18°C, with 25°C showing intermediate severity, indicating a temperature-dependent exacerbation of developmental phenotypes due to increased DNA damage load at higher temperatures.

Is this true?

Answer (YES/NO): NO